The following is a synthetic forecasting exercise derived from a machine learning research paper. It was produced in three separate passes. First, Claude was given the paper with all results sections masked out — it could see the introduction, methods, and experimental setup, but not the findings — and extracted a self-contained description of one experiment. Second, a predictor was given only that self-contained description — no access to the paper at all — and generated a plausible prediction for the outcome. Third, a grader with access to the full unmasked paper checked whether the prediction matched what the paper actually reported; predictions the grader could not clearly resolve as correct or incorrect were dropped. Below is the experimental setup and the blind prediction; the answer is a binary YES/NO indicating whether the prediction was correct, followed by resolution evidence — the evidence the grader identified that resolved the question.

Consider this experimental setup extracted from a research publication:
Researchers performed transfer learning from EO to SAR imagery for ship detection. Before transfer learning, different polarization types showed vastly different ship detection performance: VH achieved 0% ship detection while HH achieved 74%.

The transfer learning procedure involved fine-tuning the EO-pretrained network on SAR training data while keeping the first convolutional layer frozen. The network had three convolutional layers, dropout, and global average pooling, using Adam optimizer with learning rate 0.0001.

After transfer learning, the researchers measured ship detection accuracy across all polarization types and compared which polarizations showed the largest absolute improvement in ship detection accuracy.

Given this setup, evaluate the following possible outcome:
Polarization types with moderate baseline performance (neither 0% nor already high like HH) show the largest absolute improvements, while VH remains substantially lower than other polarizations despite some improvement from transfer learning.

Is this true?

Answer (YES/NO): NO